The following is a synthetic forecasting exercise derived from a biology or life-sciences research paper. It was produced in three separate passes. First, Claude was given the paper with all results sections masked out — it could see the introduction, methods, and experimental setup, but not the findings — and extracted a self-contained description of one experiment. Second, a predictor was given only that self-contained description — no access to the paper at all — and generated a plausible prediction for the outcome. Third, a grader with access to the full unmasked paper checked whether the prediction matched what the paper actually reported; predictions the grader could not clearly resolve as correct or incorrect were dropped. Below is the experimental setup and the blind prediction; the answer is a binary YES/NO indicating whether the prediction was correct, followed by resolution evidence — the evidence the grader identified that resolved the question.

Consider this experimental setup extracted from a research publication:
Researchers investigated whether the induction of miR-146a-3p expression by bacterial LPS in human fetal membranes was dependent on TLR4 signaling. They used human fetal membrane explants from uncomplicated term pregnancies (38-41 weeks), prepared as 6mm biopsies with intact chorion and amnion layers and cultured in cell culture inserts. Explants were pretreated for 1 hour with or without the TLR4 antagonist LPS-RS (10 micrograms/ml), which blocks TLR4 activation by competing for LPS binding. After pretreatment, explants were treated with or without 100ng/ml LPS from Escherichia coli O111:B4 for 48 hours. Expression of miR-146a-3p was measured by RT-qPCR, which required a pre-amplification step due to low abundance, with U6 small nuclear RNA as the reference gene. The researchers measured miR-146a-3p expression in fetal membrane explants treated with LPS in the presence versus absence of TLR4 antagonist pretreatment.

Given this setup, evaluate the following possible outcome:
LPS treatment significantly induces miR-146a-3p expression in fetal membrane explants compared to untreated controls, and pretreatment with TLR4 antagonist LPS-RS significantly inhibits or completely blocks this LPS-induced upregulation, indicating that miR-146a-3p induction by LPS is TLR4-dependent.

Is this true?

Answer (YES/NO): YES